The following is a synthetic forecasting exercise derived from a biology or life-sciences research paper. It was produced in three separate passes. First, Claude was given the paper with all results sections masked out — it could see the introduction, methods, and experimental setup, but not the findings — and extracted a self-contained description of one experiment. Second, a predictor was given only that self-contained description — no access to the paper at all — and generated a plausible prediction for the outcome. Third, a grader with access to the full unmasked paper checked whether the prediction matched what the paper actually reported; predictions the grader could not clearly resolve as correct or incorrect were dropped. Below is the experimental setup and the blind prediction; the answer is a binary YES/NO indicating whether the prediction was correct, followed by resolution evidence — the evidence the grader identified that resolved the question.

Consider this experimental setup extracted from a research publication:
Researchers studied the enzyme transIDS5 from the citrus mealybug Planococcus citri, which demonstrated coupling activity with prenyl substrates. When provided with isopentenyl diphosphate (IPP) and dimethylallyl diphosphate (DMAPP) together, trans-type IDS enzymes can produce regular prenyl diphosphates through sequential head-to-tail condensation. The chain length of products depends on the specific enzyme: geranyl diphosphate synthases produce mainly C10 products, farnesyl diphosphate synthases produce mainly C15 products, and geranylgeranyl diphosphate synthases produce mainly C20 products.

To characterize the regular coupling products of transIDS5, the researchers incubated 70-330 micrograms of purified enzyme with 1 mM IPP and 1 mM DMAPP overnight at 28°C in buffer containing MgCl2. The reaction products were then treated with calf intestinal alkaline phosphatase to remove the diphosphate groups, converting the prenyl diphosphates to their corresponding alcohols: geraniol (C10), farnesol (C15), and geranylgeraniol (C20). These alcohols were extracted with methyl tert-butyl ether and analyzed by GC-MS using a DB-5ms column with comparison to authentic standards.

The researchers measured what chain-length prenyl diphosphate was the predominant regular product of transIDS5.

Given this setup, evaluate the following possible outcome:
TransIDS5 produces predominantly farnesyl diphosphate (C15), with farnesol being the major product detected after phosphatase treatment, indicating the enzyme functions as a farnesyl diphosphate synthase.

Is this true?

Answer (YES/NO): YES